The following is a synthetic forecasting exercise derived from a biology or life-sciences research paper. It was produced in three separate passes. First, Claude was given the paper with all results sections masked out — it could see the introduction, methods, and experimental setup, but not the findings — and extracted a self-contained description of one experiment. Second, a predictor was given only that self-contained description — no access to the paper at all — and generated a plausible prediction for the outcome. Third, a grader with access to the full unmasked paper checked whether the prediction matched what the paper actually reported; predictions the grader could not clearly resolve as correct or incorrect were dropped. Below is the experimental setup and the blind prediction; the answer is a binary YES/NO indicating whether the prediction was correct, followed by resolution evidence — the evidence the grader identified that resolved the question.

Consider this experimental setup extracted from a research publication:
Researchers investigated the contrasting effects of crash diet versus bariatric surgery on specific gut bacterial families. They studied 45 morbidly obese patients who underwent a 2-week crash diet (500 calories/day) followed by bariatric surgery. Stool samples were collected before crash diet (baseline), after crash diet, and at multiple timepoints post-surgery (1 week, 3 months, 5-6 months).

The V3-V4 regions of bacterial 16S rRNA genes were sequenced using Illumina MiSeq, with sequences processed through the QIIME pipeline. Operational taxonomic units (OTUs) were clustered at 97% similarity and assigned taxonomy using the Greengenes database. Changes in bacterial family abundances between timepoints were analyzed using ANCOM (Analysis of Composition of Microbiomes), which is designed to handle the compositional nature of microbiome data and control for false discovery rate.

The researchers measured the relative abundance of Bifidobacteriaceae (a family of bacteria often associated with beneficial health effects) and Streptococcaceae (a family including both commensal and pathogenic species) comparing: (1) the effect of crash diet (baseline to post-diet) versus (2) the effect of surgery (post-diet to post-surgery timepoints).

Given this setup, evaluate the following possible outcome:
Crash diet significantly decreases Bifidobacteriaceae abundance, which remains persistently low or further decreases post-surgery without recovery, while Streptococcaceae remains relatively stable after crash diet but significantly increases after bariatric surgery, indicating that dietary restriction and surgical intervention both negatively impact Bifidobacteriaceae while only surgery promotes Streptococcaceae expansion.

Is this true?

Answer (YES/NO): NO